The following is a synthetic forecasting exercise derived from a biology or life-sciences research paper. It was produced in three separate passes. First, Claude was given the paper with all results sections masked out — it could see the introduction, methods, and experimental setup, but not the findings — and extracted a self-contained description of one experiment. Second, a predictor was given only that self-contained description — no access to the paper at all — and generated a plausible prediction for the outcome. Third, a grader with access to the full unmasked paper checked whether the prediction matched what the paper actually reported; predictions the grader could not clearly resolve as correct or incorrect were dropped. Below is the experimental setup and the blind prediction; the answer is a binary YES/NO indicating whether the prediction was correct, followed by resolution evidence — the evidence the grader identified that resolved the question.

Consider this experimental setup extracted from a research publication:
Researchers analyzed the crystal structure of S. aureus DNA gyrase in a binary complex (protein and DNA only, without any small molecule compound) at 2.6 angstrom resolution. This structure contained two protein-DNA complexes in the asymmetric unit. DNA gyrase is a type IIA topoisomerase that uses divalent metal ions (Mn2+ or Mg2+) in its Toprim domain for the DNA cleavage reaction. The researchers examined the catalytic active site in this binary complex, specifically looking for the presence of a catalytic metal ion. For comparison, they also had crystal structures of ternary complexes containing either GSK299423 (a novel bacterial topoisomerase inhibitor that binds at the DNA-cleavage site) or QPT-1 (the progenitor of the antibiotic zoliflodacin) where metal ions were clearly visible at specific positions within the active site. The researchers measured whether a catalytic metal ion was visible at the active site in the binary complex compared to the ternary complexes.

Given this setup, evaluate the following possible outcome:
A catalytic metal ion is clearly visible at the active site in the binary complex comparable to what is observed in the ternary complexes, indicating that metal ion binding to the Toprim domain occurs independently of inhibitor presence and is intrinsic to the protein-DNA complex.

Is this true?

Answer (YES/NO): NO